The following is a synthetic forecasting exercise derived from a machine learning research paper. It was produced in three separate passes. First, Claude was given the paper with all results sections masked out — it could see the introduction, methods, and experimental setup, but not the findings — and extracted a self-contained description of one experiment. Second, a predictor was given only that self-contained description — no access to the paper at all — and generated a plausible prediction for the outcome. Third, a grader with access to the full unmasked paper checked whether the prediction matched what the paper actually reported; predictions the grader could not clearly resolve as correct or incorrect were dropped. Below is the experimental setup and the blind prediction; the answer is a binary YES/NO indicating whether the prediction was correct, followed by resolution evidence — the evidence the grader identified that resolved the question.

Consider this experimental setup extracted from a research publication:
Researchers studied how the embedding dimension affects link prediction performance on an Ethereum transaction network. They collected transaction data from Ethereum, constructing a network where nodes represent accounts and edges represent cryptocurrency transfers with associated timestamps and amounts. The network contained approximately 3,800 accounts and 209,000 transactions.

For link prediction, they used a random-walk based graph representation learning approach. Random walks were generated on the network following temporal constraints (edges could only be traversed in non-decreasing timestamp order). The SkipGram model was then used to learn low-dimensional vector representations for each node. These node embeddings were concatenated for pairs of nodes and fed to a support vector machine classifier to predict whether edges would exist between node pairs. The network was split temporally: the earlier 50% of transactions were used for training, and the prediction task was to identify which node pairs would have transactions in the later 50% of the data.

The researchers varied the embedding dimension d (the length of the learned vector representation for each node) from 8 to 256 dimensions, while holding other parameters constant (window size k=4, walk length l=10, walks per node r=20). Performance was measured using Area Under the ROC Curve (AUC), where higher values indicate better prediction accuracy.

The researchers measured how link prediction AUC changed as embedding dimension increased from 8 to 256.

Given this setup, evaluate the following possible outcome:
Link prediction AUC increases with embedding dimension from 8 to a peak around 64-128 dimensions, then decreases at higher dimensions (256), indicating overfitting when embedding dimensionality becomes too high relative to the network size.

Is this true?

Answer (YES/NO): NO